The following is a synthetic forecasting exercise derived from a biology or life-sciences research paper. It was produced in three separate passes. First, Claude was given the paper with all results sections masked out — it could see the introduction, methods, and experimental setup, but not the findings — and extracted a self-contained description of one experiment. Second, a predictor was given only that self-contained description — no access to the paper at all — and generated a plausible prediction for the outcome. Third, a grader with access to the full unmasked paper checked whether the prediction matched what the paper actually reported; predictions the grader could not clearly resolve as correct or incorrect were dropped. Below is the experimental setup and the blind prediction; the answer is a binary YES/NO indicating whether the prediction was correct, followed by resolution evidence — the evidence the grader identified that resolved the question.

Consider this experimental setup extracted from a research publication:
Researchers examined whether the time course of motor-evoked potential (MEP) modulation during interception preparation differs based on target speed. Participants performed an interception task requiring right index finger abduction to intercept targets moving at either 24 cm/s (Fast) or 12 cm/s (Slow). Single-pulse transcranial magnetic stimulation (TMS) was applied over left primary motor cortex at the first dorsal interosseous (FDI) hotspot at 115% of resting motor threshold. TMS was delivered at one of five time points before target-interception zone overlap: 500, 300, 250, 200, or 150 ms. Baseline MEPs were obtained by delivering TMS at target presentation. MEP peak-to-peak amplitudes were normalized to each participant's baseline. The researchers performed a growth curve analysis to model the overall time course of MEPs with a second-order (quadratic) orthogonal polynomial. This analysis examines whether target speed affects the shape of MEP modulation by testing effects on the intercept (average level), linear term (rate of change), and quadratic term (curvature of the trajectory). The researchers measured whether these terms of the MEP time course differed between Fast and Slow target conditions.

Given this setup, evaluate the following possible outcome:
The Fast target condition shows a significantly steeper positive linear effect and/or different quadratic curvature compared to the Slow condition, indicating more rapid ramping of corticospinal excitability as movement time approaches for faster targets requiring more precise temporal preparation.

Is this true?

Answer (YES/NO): YES